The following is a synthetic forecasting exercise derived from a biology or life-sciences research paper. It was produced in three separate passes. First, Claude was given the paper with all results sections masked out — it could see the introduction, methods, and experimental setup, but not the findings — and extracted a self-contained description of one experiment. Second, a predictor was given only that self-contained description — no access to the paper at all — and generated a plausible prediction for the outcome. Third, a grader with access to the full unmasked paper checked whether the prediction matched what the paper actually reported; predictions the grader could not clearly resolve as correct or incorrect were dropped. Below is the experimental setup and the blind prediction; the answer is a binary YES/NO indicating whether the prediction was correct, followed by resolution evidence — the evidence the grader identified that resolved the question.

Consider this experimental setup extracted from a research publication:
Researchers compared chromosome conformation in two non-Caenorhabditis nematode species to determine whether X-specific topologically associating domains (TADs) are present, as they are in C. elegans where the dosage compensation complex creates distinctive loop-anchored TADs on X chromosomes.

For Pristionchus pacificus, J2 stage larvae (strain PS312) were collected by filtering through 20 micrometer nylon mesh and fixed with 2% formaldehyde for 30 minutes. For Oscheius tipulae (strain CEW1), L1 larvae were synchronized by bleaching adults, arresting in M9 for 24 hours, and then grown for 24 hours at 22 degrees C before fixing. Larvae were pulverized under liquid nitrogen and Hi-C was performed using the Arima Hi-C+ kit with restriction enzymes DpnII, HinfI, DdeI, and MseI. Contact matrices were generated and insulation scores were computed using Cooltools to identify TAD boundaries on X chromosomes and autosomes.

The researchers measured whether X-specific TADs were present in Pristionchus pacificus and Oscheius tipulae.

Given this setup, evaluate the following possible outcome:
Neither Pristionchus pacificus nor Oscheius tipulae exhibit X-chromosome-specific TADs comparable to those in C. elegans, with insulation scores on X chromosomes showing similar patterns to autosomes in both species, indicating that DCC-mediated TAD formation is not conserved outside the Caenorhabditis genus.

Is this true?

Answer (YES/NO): NO